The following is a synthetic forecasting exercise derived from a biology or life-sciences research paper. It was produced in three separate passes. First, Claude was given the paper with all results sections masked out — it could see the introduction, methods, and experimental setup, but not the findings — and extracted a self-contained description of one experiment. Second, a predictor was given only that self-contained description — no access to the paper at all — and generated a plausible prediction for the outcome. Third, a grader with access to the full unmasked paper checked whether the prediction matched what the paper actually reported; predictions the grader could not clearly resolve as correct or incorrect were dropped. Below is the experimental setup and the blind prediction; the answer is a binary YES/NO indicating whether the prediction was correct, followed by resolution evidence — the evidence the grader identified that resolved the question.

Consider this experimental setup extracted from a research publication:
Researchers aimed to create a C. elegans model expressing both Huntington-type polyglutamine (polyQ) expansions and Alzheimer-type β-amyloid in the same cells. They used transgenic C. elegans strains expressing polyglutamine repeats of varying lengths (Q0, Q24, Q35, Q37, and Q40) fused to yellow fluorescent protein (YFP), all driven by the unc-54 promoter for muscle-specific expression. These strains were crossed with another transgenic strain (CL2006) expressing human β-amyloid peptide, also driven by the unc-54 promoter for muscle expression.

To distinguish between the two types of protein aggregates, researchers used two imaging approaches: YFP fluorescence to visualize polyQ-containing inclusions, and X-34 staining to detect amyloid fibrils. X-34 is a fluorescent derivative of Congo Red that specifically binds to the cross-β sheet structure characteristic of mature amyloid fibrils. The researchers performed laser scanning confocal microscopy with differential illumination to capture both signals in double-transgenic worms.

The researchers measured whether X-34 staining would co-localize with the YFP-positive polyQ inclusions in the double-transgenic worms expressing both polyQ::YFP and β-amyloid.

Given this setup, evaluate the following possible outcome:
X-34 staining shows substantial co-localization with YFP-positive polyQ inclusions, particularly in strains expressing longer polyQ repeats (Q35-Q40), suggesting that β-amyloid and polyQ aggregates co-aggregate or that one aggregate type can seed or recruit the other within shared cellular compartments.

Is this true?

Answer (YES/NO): NO